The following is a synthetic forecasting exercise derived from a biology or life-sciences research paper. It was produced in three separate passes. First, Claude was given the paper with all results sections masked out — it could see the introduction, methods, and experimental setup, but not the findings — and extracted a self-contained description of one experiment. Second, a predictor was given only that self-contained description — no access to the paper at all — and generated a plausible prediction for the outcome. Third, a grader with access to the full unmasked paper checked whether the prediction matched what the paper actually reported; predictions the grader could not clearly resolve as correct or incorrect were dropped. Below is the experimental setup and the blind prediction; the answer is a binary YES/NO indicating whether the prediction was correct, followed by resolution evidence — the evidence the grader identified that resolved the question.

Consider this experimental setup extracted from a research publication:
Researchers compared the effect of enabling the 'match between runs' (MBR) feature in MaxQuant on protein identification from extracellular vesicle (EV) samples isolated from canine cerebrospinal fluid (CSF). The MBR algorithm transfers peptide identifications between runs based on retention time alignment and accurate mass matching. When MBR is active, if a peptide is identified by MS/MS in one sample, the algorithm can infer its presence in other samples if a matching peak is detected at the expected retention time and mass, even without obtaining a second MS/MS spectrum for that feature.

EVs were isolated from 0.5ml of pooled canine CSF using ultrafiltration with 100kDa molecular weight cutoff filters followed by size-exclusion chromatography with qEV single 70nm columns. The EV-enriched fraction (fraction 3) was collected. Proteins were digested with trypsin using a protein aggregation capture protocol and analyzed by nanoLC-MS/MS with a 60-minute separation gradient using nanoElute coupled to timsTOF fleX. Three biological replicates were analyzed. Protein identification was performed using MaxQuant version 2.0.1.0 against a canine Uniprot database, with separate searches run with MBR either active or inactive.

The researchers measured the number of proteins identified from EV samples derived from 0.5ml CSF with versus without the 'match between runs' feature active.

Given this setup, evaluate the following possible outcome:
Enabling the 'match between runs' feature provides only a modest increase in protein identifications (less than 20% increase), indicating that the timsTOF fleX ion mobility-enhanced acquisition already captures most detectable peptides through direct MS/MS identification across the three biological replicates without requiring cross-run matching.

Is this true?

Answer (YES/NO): NO